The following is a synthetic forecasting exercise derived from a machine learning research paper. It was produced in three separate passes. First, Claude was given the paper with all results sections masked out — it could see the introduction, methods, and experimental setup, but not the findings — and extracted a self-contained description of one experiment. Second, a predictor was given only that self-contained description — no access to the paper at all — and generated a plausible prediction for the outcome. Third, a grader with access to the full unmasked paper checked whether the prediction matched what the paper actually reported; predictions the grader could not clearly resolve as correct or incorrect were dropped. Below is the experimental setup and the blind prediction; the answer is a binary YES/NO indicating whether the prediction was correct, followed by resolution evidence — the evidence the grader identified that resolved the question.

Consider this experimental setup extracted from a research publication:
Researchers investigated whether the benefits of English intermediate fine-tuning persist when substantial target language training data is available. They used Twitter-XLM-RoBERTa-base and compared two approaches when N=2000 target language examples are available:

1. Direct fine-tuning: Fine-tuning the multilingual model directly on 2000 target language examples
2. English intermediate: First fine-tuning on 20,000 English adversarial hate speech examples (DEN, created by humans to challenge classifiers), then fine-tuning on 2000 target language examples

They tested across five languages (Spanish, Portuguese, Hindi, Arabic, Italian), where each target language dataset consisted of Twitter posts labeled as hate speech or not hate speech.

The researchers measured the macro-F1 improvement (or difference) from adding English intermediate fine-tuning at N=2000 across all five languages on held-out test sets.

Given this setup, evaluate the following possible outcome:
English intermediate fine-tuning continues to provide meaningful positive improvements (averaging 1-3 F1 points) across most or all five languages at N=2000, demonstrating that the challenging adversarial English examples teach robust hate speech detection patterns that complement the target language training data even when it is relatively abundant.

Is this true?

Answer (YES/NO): NO